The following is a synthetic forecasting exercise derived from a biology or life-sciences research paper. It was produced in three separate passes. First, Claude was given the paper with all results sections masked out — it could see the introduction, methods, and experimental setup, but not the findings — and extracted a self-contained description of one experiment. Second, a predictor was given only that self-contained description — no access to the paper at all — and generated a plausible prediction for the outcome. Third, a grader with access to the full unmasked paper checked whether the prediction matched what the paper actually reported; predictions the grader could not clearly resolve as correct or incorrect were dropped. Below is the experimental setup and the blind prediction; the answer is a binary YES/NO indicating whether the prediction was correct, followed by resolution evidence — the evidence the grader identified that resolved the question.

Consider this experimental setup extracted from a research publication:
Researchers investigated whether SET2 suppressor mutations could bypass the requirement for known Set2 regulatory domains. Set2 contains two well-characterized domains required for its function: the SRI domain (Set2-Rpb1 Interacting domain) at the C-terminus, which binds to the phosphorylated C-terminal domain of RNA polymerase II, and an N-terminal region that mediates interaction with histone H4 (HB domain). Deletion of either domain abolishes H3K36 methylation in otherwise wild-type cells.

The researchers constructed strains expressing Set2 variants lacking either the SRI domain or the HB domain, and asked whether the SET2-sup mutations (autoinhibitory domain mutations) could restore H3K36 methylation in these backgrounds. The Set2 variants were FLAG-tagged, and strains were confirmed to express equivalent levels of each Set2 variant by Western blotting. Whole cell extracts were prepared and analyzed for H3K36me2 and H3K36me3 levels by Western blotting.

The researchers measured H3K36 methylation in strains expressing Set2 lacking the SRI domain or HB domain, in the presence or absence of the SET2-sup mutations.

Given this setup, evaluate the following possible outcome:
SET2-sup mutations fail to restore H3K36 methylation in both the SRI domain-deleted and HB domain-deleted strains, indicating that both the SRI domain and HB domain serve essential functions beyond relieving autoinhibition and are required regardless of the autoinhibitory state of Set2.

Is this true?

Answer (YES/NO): NO